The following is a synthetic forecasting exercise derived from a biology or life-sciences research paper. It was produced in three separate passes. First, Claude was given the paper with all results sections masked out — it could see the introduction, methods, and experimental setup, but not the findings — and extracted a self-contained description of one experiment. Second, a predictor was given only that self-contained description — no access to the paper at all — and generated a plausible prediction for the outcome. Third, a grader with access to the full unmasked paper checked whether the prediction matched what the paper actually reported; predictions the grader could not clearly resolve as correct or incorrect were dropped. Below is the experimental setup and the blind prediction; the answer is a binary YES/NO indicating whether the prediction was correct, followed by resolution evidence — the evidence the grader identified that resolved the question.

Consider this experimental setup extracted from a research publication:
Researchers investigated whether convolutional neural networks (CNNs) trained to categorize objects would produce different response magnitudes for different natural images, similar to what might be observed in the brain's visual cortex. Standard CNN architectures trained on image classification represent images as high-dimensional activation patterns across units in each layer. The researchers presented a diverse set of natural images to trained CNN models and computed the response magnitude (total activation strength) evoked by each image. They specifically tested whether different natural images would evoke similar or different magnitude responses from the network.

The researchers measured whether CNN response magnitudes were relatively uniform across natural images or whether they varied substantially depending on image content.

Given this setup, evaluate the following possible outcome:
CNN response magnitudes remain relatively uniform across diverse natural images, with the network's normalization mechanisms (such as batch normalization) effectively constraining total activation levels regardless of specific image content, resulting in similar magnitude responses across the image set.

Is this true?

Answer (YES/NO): NO